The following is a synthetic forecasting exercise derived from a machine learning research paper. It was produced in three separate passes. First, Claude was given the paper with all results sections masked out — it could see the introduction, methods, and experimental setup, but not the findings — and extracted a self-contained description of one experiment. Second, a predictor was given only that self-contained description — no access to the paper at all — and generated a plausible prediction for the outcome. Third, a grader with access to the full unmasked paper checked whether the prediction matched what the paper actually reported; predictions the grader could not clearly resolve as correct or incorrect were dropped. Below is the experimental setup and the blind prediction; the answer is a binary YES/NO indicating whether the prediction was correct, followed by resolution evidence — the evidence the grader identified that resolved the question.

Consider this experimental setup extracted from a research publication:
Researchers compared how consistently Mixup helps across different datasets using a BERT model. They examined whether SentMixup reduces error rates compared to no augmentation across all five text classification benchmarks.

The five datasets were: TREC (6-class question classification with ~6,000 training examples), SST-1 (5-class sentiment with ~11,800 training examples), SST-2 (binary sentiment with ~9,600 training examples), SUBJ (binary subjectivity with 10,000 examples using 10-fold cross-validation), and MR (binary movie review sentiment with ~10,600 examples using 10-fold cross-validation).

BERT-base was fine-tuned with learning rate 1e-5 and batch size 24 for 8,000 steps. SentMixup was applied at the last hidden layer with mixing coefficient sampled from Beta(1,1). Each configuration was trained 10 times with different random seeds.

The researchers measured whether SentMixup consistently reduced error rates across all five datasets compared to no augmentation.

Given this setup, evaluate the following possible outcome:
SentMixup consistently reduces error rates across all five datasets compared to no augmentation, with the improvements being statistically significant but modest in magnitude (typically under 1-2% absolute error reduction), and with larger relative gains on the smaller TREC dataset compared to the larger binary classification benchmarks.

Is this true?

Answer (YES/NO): NO